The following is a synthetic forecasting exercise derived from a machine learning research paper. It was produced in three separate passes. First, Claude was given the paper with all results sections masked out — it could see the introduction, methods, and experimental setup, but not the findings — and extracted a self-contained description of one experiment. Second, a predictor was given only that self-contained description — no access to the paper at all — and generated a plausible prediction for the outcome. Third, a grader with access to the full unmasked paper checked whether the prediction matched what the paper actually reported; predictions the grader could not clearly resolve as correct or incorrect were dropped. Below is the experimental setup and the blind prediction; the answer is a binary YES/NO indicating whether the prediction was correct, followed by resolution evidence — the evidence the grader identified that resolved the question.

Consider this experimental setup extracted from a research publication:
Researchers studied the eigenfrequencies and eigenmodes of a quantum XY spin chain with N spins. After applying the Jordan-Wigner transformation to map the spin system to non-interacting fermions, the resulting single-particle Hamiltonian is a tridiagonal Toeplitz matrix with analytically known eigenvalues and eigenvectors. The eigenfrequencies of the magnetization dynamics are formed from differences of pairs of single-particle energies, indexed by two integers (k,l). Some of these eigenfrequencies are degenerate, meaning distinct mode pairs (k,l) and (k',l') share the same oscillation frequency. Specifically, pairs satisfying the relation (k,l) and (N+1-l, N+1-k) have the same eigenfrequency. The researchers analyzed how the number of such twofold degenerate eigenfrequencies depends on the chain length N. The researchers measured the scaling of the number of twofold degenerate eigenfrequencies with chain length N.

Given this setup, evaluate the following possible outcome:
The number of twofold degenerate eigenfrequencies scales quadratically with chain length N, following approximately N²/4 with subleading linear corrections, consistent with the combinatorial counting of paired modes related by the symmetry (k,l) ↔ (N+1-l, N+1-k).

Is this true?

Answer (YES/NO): NO